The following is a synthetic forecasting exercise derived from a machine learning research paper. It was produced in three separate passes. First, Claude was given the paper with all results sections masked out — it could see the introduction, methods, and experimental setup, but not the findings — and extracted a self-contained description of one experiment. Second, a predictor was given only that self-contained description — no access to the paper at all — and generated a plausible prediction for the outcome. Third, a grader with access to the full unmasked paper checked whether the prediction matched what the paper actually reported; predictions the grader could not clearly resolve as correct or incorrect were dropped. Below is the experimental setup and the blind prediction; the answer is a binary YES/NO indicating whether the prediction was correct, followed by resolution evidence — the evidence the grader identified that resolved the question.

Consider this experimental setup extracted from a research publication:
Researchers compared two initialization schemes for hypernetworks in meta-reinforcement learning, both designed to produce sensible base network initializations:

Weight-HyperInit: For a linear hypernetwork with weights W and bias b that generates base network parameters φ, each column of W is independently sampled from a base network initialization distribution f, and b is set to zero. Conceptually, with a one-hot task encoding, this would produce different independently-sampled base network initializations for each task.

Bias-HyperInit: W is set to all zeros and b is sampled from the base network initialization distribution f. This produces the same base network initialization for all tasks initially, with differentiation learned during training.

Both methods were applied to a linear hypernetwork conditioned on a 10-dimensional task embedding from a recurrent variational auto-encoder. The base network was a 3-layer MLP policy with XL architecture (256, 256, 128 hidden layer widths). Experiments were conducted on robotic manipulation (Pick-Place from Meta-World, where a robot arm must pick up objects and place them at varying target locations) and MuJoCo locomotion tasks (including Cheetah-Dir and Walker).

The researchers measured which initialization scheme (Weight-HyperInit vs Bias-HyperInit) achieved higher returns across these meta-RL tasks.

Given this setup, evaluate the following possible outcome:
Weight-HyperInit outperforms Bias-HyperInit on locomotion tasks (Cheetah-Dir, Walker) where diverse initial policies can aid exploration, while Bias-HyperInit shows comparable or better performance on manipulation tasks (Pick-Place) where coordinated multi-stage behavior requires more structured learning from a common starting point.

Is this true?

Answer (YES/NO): NO